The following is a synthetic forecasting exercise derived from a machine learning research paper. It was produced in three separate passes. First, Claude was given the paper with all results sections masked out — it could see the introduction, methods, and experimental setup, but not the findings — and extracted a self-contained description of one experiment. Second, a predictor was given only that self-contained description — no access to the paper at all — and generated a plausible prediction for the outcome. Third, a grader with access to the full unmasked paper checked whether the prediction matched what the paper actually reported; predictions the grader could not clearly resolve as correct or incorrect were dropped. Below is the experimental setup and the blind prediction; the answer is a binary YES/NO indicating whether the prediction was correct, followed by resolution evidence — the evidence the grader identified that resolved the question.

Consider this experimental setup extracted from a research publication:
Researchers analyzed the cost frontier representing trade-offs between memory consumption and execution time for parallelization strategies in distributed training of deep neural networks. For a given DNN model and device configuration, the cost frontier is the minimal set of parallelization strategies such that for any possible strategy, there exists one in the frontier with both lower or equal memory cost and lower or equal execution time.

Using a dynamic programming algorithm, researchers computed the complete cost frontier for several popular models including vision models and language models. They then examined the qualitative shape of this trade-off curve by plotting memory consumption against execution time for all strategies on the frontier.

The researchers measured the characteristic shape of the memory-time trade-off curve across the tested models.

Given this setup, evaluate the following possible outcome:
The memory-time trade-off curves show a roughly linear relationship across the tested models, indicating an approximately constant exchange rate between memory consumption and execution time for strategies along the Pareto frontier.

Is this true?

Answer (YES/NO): NO